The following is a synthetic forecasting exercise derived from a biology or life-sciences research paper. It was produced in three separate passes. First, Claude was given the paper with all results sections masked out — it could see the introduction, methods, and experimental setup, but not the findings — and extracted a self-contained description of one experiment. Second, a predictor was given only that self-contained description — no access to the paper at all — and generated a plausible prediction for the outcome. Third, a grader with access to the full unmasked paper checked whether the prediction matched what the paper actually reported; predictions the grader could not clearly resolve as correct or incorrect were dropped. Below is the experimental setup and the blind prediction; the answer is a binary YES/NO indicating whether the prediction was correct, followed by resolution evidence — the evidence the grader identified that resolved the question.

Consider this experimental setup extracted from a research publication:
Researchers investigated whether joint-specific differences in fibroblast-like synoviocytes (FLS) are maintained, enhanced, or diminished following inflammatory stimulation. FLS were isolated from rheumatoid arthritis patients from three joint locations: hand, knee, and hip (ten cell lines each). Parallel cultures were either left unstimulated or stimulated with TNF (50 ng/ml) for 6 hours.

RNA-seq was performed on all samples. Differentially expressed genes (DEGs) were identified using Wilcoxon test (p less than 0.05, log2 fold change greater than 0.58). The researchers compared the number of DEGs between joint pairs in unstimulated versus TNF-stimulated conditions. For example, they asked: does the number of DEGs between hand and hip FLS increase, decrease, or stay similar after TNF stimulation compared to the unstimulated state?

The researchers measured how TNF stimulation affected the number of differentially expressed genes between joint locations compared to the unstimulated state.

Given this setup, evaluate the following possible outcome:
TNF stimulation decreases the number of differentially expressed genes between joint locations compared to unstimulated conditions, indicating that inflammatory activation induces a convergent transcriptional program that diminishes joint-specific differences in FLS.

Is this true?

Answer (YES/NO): NO